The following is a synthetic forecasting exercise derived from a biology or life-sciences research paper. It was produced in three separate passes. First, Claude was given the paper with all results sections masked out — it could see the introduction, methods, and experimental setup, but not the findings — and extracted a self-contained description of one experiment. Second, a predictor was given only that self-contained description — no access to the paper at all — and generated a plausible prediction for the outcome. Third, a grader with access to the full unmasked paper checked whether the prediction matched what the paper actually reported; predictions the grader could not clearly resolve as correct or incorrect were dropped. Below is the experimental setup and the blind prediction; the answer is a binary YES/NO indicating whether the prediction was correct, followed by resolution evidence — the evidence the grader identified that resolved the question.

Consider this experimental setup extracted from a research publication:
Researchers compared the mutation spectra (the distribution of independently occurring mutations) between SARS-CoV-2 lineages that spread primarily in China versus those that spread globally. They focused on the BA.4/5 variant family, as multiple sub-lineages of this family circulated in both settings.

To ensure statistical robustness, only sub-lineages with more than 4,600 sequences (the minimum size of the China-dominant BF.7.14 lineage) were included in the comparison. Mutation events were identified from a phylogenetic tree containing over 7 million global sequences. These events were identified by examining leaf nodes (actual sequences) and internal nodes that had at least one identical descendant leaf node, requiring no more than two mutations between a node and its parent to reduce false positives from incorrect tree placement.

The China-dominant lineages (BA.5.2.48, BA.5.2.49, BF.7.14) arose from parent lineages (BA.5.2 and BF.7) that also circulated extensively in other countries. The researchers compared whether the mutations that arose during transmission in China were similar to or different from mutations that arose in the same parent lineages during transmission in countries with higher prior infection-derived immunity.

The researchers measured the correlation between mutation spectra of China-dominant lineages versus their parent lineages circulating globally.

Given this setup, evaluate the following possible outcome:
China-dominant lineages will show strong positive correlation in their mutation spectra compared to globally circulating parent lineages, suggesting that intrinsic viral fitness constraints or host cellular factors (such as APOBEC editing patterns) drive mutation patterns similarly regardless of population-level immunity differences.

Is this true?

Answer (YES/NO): NO